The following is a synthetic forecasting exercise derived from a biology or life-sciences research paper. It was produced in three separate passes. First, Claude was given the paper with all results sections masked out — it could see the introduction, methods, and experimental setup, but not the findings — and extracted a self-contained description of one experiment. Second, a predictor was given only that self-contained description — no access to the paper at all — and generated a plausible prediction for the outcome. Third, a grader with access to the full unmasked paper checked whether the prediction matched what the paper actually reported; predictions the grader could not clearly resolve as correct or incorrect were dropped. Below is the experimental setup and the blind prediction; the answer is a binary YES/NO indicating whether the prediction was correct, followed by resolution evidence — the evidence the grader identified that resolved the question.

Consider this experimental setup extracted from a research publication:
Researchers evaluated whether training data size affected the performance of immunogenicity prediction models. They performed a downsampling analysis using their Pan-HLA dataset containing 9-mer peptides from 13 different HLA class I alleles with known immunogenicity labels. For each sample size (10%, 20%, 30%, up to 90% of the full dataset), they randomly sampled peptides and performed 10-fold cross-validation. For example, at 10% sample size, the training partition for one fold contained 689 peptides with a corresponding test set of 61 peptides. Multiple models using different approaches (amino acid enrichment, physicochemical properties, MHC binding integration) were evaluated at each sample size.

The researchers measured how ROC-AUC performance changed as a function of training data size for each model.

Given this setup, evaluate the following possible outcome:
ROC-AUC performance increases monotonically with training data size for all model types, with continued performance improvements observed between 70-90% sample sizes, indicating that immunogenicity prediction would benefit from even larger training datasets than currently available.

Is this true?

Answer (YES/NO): NO